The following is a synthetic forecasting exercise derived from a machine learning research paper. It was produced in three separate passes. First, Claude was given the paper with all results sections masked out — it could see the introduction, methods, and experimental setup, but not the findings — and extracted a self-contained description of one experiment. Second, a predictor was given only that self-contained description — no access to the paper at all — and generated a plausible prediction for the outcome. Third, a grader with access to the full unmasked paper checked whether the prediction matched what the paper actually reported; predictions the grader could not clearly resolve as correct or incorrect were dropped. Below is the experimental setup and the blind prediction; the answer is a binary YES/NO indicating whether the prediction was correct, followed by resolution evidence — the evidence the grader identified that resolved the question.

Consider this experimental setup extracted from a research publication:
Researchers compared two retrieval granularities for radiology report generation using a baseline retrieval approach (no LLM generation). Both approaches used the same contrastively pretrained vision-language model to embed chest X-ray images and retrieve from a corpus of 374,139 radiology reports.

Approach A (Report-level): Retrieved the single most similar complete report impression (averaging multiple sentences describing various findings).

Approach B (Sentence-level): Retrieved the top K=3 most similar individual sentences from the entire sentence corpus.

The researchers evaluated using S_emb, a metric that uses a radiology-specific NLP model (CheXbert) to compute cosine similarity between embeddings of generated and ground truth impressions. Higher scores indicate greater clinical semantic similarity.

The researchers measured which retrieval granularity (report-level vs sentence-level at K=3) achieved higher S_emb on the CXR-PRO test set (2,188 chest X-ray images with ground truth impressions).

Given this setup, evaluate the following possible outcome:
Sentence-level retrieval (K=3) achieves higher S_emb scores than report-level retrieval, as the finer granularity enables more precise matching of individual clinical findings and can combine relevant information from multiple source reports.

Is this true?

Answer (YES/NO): YES